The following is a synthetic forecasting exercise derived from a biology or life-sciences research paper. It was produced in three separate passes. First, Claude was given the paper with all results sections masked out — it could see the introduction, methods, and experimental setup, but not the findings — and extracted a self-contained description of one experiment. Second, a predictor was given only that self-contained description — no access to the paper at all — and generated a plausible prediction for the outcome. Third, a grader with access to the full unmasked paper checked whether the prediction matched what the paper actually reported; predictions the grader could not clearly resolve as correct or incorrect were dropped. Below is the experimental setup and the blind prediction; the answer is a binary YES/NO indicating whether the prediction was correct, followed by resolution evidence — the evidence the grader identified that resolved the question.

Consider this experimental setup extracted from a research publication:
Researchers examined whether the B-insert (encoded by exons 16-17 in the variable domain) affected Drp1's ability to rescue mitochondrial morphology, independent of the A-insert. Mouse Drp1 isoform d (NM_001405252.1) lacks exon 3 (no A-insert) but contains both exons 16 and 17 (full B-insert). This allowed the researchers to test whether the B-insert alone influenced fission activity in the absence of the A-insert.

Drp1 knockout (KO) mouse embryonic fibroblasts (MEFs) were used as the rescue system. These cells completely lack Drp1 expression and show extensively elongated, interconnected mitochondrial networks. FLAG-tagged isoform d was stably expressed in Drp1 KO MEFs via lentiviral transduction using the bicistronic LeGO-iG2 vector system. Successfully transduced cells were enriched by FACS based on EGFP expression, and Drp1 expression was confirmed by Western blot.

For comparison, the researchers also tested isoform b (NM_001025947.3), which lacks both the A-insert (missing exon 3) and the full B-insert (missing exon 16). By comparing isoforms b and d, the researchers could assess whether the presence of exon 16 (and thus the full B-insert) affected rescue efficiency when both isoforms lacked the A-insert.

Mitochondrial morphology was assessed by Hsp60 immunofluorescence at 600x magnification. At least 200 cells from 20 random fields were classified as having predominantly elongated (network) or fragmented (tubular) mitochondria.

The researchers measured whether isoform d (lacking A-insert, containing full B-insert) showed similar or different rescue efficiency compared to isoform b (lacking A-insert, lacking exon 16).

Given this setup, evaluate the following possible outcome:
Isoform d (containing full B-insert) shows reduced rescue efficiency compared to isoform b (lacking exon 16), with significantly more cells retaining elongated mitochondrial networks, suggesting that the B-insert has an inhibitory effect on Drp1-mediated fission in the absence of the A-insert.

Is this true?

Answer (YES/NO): NO